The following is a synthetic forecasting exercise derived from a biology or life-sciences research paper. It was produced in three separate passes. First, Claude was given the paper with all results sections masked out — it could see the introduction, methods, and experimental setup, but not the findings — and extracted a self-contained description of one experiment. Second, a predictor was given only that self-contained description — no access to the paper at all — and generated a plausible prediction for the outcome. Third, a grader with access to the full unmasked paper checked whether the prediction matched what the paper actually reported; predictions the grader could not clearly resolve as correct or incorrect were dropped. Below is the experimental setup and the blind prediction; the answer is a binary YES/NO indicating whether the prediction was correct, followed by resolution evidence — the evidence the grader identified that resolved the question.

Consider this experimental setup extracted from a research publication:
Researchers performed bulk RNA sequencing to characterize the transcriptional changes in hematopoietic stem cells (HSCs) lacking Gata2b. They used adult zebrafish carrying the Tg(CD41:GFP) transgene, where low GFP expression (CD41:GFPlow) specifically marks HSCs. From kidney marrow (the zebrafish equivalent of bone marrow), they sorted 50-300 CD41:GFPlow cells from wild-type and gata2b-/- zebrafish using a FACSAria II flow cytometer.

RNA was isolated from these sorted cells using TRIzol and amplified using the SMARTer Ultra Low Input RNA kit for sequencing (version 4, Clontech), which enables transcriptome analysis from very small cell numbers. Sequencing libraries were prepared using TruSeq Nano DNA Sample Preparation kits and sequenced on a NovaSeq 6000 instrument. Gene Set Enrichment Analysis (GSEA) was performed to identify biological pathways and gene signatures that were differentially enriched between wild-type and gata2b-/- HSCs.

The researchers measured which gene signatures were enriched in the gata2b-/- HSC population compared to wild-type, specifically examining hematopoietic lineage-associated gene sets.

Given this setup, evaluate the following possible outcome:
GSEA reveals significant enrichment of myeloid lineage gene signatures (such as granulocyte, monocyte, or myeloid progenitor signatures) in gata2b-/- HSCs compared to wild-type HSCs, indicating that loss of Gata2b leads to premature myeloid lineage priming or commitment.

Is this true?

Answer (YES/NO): NO